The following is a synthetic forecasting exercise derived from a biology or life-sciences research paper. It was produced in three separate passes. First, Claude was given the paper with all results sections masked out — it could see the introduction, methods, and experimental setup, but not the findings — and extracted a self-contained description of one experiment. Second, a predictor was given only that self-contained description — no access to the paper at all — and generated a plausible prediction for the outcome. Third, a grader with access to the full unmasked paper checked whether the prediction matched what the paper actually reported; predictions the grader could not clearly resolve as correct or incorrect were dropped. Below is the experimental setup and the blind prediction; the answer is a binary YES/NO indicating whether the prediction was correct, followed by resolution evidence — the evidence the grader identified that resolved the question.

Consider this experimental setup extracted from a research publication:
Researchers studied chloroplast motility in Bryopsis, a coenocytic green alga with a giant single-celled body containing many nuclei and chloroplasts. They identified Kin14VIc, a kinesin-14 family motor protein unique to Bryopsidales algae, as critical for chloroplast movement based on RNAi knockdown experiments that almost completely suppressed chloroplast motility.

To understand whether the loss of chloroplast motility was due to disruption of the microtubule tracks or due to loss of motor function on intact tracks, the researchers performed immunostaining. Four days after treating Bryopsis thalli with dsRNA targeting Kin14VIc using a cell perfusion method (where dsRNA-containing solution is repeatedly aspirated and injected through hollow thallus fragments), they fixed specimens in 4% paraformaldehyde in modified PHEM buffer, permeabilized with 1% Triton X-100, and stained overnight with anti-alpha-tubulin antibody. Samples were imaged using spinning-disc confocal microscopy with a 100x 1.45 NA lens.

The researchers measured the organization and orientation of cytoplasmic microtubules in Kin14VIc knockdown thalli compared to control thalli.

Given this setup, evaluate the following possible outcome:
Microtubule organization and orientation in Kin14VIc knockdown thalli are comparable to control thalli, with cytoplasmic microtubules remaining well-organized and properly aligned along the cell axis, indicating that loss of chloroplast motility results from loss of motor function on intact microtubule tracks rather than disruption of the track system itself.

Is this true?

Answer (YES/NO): YES